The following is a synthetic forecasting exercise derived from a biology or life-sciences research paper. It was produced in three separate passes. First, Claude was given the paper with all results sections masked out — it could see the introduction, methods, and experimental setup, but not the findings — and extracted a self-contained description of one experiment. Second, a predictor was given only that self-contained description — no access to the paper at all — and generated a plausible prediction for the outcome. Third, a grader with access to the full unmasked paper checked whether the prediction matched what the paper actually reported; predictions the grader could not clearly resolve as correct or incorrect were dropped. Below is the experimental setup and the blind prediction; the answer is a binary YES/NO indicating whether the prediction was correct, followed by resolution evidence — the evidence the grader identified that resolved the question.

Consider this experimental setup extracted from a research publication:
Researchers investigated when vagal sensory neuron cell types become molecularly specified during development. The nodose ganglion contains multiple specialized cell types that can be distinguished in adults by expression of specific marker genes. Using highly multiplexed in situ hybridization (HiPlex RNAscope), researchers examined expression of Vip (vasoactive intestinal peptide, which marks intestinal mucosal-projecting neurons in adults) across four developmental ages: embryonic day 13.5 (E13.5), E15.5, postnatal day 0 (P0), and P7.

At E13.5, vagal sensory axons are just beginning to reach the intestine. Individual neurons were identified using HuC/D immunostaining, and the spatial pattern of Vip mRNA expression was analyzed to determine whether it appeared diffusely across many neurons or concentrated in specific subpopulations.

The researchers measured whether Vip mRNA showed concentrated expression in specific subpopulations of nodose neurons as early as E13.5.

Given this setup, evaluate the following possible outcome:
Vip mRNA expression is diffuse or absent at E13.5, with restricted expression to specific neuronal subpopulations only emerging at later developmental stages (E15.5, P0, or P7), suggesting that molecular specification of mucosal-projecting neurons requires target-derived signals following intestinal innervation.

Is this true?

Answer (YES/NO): NO